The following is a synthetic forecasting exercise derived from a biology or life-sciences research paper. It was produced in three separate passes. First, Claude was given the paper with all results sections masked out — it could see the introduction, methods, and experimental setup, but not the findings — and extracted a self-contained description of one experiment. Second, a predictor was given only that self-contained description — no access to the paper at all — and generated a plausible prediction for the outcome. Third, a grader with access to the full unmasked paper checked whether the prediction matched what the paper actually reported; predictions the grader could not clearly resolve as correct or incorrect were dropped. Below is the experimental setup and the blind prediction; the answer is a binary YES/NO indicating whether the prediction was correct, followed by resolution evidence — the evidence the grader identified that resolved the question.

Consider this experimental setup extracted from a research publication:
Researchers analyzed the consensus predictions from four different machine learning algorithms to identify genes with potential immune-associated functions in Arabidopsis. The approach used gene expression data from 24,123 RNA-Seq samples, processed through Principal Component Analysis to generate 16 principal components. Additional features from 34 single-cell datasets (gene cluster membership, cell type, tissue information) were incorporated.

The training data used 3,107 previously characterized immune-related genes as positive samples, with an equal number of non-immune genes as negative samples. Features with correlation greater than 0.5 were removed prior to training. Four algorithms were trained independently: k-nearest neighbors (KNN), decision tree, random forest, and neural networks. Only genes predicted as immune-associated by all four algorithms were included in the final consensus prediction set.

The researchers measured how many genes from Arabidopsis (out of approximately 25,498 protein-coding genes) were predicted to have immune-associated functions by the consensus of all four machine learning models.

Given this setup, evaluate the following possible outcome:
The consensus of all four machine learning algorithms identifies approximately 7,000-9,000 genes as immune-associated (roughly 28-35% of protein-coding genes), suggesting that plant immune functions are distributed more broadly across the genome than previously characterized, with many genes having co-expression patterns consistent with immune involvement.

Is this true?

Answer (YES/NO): NO